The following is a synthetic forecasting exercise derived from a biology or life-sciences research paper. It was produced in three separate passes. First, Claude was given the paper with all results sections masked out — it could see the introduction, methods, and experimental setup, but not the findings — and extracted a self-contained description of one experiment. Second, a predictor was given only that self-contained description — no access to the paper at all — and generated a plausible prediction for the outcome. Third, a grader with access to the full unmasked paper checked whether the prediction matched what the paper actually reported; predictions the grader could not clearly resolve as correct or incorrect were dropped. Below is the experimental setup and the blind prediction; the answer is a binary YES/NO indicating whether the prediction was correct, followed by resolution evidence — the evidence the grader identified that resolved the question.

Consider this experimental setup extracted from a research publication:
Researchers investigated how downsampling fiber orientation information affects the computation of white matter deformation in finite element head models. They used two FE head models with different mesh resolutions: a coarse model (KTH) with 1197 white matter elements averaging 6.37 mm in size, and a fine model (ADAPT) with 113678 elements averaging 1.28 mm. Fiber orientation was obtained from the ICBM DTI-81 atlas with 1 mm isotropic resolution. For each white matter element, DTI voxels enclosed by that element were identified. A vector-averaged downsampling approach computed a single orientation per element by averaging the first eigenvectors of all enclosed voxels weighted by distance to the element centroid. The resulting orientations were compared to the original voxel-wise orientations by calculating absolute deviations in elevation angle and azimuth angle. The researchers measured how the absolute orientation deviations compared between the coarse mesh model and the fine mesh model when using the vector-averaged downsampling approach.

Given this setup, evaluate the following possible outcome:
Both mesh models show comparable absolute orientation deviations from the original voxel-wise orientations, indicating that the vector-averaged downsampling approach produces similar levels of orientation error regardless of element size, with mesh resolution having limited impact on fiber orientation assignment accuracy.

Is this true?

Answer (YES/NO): NO